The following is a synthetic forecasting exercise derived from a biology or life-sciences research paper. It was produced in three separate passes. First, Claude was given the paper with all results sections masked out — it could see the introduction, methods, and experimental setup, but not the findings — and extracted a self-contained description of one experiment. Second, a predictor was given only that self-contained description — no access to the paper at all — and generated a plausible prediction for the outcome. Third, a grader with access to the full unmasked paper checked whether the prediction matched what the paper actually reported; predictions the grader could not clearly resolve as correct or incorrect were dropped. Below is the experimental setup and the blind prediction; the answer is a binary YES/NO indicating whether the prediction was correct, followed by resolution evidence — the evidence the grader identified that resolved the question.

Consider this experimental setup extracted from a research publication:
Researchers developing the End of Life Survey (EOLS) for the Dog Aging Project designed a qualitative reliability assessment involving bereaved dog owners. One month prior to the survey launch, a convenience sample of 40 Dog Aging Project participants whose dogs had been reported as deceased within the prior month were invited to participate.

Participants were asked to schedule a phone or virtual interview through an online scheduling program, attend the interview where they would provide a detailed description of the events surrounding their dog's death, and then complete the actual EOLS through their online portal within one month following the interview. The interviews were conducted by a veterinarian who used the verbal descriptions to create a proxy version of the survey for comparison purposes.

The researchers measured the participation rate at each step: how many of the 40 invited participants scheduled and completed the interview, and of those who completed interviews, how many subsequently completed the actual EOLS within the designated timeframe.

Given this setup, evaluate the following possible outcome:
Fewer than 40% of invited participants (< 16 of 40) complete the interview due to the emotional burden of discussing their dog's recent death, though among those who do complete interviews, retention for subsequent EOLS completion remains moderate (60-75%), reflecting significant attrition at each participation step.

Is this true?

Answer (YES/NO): NO